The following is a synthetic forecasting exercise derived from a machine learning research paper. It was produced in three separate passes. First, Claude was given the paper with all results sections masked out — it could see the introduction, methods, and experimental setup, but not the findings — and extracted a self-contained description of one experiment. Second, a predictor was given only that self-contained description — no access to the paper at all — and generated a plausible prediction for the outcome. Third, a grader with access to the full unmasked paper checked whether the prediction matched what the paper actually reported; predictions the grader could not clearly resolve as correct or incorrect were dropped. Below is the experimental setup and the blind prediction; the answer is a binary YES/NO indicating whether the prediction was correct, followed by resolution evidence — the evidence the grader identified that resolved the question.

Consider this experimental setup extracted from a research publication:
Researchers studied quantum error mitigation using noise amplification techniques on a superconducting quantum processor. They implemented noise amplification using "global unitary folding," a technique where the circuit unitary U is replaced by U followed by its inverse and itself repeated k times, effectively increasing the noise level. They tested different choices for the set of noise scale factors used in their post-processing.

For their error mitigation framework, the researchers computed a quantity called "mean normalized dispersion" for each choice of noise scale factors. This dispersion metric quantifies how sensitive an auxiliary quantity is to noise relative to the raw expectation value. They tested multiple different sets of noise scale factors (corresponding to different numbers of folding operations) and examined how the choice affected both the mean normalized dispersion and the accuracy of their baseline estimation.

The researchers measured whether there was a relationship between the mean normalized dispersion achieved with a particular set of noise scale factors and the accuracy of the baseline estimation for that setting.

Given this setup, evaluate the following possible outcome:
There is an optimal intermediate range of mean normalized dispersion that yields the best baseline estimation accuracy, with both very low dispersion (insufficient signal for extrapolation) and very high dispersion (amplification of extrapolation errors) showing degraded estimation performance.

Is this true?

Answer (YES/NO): NO